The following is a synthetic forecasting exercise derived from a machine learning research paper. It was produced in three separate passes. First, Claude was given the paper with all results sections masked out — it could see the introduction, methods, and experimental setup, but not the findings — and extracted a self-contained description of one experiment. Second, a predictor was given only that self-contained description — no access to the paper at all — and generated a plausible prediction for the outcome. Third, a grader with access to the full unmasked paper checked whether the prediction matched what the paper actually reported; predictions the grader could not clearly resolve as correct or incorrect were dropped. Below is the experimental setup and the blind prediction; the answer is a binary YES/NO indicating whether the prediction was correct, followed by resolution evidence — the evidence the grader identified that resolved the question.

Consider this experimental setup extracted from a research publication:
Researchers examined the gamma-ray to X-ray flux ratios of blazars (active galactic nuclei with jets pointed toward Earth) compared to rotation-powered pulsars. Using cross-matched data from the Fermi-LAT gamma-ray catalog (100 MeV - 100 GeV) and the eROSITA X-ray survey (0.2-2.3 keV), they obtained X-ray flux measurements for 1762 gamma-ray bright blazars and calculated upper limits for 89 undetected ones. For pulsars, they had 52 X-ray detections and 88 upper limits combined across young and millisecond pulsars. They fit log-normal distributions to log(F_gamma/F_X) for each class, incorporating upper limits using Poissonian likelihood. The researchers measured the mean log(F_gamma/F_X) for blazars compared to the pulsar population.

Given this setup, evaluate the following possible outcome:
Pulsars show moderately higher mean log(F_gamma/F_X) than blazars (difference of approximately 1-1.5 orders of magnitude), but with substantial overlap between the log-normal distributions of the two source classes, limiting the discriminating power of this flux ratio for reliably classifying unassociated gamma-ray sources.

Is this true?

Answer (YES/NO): NO